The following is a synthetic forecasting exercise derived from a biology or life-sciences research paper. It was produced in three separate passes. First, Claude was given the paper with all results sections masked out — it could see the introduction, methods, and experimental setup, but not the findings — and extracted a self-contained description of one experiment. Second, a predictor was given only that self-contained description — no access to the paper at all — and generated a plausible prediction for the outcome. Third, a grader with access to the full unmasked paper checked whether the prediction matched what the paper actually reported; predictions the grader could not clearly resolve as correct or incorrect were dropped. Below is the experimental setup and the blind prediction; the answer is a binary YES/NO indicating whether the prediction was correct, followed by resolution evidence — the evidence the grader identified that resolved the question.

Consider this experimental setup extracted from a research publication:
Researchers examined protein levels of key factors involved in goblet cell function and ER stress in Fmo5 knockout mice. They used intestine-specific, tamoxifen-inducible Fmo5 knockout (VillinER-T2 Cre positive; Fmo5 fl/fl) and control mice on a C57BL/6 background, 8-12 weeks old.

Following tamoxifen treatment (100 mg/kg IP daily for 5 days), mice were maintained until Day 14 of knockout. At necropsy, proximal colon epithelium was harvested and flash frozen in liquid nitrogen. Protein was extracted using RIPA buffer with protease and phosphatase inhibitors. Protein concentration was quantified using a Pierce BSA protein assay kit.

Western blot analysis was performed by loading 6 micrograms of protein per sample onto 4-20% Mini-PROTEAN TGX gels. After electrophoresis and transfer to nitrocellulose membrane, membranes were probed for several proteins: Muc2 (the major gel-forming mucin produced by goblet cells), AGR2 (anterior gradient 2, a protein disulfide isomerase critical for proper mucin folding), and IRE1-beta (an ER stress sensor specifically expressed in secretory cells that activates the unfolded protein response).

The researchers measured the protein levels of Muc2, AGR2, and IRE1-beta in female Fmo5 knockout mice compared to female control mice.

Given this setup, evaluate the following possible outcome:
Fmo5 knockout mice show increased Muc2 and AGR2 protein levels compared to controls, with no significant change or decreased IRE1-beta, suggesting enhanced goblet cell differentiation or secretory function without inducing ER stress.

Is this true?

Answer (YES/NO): NO